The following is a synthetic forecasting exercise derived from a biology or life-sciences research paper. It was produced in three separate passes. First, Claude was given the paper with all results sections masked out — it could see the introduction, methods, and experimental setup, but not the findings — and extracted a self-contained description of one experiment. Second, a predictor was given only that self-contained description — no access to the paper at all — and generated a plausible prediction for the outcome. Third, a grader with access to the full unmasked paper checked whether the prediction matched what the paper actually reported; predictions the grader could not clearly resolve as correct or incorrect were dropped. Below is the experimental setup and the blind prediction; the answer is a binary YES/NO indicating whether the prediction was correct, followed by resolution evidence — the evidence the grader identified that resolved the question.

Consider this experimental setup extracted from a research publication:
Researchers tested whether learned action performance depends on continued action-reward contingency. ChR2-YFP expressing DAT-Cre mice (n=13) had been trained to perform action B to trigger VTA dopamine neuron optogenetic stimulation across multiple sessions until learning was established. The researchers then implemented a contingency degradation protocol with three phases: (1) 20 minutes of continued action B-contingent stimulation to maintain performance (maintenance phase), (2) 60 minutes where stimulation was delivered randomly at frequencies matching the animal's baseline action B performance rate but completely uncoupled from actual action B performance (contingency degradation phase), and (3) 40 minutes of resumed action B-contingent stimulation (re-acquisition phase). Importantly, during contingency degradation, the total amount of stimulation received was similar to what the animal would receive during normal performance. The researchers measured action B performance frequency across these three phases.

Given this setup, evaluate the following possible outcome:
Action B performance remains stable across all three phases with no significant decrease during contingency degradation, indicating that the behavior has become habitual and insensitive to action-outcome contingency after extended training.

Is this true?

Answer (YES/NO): NO